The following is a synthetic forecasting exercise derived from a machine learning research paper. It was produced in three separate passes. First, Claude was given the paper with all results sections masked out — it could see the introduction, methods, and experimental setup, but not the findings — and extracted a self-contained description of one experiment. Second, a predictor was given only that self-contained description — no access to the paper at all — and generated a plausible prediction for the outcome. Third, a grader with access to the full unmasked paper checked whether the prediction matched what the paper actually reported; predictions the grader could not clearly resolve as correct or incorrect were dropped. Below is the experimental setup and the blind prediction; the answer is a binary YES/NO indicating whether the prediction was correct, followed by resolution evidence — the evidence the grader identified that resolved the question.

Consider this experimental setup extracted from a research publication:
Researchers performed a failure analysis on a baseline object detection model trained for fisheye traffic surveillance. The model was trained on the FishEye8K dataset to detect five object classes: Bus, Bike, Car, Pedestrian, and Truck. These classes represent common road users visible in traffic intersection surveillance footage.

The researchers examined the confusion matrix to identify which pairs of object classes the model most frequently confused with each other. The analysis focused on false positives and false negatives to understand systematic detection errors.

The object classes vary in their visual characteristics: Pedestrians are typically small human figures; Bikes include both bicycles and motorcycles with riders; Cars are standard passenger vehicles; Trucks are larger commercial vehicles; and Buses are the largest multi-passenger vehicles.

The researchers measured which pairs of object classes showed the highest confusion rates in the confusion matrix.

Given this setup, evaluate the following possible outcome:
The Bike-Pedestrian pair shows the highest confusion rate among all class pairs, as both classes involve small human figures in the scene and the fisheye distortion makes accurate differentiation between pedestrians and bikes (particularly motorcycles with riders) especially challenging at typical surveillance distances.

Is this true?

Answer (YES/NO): NO